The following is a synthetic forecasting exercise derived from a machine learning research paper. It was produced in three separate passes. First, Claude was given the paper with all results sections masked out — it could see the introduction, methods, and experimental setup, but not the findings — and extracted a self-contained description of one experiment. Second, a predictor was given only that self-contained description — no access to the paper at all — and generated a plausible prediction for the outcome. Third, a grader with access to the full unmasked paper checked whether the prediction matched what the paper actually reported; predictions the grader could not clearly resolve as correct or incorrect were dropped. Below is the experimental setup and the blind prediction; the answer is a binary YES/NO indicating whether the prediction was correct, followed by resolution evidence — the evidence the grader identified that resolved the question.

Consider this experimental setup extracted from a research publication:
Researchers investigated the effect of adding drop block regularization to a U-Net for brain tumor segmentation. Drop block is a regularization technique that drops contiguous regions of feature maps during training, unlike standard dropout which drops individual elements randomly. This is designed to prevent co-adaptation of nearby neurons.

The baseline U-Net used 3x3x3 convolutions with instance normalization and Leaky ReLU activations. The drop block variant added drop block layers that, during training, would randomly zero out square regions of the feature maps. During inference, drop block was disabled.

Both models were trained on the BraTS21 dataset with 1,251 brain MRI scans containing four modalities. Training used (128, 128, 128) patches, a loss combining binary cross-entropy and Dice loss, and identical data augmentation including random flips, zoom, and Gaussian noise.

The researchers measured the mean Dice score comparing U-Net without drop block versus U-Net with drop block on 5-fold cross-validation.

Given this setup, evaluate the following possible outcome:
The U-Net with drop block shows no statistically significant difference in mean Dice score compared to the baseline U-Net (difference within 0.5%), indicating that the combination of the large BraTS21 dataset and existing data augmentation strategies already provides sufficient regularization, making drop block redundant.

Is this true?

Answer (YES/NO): YES